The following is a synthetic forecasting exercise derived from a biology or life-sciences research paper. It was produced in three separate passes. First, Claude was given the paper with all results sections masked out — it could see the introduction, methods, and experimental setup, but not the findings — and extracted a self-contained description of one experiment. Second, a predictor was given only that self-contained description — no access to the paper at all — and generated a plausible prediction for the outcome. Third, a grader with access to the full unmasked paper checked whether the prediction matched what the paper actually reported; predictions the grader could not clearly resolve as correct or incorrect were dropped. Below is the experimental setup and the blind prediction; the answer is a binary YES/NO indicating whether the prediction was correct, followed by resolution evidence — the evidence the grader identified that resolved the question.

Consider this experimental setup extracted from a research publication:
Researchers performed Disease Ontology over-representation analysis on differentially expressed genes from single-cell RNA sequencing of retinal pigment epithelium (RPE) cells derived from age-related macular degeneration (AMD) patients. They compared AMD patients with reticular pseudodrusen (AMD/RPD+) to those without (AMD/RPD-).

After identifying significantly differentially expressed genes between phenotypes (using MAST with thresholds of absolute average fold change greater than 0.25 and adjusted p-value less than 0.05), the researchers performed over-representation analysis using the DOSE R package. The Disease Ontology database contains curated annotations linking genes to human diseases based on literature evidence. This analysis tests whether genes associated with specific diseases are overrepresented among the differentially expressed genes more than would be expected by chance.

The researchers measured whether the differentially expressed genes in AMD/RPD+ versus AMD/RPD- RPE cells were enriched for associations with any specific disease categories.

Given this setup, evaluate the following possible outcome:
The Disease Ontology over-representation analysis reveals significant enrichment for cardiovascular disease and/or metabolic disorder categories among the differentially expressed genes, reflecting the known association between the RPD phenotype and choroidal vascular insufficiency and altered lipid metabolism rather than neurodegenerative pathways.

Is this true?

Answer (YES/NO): NO